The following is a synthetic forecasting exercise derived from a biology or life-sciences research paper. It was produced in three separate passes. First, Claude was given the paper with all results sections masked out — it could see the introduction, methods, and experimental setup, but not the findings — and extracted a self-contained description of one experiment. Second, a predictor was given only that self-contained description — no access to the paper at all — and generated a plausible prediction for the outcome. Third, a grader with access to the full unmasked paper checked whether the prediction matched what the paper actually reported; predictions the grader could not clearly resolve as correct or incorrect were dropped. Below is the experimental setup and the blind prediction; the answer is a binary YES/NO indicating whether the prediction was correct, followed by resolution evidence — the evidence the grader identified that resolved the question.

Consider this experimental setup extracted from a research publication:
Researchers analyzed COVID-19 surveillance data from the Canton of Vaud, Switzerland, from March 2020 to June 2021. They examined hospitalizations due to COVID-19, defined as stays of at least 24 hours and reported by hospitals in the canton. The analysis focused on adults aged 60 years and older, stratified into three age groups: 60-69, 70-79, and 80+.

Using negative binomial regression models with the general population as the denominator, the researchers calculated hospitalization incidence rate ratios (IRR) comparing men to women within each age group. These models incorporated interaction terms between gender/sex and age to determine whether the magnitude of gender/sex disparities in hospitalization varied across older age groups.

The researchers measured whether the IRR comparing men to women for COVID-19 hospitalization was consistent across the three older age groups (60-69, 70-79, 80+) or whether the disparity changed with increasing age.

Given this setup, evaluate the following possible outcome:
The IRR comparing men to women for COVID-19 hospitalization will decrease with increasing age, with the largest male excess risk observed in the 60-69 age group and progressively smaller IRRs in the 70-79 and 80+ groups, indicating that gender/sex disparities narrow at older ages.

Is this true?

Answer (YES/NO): NO